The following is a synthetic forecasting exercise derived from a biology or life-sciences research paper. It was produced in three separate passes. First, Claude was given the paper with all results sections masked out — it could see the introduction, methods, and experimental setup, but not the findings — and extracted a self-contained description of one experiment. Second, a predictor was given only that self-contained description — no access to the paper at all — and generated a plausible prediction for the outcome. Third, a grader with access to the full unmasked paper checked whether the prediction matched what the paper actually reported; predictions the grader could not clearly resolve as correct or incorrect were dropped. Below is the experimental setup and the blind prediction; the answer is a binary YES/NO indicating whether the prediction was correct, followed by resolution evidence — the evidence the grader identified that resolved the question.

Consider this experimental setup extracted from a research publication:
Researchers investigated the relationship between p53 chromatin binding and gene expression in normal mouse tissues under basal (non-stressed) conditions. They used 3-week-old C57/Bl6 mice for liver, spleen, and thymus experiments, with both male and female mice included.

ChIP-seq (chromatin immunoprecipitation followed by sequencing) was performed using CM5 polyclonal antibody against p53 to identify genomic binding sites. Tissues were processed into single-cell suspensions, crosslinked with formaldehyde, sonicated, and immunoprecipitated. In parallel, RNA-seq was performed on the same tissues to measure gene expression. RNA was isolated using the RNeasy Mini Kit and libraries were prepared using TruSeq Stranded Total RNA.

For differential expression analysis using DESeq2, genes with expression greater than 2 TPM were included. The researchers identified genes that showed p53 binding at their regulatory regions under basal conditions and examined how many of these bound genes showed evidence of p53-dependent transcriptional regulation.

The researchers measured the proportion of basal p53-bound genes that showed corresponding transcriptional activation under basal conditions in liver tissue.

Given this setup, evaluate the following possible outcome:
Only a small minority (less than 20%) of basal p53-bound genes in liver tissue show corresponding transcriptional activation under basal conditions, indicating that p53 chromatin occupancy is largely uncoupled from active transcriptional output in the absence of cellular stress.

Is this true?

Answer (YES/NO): YES